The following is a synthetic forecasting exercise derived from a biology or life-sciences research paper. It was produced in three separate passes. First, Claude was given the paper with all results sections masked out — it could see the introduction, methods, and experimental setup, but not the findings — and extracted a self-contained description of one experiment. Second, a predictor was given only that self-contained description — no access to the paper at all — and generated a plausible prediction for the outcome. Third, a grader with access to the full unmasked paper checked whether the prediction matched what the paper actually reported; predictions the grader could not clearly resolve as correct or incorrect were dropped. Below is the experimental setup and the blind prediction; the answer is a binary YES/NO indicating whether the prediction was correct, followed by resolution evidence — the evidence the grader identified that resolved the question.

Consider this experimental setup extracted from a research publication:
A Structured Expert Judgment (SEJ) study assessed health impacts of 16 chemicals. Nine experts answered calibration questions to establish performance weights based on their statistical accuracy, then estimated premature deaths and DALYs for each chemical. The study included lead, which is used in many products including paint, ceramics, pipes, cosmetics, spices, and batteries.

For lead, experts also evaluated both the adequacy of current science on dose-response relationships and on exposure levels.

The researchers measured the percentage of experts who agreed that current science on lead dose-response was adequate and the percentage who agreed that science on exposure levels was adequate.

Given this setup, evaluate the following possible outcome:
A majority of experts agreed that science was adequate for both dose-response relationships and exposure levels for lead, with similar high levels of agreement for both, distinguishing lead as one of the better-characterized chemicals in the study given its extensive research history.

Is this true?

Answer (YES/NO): NO